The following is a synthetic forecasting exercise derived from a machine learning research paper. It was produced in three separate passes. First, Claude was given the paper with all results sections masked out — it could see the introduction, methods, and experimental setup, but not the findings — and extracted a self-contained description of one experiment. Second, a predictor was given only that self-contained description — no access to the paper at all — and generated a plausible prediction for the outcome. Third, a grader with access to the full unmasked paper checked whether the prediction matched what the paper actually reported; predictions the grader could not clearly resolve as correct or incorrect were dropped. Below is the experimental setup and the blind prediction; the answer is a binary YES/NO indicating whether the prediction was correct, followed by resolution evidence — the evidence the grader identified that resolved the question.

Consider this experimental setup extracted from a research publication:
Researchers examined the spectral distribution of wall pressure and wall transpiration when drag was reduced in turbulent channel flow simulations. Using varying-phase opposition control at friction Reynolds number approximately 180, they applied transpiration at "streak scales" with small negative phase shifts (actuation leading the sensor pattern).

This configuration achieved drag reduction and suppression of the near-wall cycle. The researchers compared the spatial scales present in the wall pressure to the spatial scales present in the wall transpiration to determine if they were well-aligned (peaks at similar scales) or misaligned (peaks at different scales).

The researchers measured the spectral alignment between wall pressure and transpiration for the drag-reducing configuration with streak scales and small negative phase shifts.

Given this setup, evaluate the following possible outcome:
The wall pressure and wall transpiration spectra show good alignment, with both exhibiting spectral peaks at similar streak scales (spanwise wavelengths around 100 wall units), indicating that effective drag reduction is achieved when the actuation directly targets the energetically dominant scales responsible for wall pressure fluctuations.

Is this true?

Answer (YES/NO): NO